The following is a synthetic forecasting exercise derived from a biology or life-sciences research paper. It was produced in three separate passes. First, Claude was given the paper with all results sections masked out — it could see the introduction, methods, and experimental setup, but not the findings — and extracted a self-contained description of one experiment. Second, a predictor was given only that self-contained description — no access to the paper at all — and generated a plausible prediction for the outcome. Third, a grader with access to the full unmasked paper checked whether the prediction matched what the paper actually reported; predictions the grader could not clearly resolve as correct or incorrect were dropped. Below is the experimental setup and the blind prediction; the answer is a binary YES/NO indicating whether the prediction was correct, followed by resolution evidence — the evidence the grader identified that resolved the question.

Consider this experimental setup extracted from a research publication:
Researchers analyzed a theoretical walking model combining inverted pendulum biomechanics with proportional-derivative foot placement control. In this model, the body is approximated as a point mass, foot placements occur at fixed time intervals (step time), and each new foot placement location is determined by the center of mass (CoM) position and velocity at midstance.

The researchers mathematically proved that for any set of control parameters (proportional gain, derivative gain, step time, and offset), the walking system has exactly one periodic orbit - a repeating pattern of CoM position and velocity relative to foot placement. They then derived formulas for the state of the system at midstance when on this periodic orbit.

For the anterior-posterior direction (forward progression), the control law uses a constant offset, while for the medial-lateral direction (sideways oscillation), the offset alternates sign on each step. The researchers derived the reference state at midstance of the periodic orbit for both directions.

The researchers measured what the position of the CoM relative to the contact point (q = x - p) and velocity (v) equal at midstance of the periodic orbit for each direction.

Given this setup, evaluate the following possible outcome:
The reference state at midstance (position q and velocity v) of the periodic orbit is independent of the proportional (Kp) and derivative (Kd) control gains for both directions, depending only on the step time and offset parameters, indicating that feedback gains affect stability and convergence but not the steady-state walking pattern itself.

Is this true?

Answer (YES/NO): NO